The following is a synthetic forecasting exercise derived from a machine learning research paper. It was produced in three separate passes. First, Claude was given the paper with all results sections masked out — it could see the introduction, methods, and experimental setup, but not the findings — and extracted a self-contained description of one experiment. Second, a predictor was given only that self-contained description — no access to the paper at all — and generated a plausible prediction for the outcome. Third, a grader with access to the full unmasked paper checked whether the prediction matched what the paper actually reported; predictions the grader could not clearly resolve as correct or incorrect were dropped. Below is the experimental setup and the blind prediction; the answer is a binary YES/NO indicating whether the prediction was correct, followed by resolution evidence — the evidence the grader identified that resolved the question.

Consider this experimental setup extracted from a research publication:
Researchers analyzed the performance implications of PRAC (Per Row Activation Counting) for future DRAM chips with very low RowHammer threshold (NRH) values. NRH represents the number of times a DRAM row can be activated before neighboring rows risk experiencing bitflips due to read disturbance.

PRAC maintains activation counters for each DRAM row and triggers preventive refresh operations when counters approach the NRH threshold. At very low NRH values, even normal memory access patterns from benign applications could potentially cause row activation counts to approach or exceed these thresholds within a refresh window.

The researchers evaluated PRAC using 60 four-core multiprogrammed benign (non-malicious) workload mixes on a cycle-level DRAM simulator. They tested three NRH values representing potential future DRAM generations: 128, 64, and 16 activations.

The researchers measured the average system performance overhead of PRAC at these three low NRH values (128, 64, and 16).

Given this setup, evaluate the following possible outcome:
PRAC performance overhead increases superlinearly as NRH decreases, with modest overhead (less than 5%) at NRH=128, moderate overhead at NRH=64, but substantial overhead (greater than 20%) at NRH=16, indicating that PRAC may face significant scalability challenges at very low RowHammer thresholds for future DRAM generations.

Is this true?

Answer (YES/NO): NO